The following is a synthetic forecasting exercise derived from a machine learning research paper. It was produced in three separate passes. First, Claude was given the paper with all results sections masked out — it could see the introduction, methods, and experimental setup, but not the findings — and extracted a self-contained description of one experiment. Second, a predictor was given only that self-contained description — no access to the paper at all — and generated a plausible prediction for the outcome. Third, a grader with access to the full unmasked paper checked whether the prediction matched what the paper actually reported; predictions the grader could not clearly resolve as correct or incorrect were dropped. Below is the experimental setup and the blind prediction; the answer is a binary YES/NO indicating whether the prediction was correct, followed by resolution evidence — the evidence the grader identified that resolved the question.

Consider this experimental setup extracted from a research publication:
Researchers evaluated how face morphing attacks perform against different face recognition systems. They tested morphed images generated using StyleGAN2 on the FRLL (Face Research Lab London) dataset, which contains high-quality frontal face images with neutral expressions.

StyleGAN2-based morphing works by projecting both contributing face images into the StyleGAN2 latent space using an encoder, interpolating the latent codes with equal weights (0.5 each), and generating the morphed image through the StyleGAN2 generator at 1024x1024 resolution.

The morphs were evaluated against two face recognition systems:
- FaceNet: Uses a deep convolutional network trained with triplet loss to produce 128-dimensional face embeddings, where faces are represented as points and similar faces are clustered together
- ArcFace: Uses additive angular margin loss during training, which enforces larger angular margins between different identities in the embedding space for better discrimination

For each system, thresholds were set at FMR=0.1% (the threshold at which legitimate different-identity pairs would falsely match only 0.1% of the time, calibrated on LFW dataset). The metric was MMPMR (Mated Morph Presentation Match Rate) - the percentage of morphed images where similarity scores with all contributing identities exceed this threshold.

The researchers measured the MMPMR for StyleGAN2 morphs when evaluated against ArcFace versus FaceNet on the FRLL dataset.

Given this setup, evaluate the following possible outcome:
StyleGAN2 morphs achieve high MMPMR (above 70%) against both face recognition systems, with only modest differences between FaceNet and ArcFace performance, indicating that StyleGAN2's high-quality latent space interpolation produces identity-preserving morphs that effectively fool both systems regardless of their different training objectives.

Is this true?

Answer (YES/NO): NO